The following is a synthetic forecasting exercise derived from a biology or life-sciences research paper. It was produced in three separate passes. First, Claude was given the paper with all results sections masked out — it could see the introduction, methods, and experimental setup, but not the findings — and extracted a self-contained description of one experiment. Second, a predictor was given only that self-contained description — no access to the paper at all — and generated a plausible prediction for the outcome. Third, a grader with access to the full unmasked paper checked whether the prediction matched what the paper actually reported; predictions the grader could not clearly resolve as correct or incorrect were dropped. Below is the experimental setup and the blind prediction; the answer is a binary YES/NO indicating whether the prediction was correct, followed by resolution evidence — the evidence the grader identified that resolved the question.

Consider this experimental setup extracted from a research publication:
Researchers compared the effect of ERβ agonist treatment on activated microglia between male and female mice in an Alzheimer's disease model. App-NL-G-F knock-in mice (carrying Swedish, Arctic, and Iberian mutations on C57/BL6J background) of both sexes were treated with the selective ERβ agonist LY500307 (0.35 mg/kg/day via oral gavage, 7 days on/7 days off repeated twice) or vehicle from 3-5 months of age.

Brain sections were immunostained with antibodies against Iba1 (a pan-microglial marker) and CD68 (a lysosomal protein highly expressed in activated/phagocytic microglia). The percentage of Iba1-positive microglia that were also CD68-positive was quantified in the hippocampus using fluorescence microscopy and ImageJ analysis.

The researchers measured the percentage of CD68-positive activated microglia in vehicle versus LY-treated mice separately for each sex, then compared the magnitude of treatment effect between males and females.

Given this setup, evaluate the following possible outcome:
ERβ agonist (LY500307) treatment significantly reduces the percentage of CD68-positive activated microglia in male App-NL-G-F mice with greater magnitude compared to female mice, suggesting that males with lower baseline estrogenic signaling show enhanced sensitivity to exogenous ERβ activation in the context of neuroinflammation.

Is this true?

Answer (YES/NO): YES